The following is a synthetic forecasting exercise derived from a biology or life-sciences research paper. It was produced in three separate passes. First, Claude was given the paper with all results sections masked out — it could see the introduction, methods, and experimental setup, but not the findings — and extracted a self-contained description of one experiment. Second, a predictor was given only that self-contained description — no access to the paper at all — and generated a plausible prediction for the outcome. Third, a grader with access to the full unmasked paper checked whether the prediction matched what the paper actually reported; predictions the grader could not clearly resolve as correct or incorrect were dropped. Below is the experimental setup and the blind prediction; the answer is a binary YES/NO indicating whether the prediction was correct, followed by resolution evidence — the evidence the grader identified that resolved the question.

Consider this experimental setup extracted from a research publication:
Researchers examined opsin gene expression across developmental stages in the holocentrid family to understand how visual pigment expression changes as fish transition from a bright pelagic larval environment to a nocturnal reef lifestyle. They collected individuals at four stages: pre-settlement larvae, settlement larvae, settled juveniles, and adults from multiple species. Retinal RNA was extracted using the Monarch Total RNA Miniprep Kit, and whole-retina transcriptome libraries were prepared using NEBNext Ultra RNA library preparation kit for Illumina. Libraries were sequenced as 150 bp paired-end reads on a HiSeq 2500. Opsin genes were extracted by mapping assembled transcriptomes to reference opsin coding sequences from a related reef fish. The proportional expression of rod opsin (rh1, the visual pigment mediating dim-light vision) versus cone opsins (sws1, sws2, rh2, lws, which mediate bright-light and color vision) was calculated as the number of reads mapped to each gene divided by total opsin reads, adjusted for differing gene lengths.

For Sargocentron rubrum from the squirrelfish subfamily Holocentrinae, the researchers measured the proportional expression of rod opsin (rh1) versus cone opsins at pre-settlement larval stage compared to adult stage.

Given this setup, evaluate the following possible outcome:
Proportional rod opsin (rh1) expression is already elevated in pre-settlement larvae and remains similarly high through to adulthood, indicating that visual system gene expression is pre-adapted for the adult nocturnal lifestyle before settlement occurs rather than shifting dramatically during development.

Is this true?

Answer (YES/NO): NO